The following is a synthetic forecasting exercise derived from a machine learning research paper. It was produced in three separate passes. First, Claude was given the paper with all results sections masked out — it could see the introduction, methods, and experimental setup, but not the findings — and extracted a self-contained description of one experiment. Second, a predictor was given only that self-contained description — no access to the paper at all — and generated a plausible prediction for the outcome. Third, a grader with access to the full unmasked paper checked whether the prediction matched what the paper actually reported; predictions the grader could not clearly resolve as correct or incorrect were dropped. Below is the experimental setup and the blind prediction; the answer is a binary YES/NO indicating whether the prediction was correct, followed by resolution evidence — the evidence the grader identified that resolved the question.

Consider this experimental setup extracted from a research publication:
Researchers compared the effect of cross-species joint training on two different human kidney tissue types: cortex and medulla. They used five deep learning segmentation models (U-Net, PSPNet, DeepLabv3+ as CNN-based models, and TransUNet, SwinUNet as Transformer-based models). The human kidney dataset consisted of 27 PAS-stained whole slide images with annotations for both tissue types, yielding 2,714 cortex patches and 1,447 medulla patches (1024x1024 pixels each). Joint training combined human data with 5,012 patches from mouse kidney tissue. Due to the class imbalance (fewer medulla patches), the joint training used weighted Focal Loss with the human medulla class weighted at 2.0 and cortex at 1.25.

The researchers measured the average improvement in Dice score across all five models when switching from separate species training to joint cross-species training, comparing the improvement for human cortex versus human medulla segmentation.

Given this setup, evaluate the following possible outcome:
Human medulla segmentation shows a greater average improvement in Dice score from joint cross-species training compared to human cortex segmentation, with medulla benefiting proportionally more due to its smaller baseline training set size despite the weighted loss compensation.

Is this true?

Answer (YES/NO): NO